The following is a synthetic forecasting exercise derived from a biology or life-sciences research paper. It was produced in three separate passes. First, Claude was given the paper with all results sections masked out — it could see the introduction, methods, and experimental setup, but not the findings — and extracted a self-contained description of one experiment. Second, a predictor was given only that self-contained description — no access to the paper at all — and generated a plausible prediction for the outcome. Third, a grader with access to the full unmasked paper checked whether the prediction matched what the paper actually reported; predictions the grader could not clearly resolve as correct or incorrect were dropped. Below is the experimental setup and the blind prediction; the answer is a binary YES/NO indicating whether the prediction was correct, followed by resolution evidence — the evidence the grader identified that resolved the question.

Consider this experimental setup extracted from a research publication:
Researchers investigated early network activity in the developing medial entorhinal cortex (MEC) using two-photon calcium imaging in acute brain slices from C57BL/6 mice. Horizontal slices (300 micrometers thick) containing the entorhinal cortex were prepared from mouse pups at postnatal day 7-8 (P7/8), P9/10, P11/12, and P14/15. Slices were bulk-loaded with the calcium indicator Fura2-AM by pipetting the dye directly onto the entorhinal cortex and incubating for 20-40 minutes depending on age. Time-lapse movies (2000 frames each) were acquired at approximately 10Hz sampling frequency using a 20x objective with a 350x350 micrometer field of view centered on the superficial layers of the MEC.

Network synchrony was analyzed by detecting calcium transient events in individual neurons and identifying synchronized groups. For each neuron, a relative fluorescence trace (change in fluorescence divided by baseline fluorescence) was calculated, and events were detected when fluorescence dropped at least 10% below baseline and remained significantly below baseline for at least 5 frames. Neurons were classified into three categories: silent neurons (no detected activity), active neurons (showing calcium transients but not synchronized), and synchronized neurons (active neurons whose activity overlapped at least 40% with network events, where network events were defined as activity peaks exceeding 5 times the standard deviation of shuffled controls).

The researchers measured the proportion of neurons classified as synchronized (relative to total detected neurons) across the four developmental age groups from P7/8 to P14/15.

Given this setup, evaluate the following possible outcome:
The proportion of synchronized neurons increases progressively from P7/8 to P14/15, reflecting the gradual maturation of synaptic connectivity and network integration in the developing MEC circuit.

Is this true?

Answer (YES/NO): NO